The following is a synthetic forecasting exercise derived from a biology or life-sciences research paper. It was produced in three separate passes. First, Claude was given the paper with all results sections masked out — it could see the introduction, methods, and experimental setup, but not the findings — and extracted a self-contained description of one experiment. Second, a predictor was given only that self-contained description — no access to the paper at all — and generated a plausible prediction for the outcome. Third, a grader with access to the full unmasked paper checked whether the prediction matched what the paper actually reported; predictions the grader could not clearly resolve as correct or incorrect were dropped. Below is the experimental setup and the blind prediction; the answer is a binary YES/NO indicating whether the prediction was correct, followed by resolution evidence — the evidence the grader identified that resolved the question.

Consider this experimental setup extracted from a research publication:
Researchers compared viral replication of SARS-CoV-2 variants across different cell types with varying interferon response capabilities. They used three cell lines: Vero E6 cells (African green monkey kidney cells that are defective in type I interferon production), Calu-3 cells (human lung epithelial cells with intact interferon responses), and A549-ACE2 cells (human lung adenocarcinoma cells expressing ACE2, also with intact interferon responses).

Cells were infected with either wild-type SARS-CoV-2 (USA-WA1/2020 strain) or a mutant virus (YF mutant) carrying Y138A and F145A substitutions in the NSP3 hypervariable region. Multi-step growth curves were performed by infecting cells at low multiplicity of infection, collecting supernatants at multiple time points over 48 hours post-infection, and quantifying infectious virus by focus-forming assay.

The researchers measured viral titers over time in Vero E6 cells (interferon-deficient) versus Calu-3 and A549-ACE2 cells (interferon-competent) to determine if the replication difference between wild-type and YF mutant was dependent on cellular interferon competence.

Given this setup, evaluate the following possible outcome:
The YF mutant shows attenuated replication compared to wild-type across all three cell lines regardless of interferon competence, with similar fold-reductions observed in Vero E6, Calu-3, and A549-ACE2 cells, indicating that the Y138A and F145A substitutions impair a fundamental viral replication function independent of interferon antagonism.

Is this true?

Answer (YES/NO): NO